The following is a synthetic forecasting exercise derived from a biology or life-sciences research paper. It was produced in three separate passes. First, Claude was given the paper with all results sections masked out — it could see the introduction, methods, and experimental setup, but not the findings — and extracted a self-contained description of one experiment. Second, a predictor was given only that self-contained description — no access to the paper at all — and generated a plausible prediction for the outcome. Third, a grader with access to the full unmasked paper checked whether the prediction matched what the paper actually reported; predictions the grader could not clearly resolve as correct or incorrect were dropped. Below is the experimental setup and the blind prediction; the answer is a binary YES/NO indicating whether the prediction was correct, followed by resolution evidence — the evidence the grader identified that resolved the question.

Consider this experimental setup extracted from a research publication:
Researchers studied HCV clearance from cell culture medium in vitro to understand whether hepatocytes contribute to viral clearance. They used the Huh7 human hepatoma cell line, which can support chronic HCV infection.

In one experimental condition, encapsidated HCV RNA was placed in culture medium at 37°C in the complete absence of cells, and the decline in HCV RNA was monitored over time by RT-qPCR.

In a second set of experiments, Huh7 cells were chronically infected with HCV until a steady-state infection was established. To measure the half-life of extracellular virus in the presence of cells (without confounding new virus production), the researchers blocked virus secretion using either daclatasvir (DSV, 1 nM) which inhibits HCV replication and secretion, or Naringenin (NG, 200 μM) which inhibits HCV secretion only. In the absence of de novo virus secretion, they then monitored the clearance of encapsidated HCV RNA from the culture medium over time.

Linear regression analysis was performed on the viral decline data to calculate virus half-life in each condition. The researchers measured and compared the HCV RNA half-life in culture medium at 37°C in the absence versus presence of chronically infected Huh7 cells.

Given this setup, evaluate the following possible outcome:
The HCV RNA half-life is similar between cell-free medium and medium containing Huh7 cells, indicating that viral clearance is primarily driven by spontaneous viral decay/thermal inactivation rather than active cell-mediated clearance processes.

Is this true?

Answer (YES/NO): NO